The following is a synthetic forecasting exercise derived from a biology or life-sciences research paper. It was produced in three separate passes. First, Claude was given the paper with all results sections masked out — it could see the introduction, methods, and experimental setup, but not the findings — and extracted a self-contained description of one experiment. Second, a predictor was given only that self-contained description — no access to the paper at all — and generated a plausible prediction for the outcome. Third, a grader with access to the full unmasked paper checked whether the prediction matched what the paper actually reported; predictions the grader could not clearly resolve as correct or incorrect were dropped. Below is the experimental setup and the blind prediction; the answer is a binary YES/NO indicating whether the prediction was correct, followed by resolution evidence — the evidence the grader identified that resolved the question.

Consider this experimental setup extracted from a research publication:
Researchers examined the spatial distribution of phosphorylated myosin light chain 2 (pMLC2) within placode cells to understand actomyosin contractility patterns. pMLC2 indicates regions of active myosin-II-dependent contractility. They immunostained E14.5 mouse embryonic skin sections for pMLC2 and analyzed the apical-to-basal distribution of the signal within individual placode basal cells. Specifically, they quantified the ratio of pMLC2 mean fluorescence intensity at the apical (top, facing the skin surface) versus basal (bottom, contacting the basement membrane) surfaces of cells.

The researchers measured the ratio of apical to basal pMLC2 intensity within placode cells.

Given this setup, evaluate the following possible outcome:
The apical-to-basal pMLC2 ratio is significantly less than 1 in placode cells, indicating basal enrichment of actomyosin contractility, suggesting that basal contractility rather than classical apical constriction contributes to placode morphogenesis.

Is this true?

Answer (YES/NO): NO